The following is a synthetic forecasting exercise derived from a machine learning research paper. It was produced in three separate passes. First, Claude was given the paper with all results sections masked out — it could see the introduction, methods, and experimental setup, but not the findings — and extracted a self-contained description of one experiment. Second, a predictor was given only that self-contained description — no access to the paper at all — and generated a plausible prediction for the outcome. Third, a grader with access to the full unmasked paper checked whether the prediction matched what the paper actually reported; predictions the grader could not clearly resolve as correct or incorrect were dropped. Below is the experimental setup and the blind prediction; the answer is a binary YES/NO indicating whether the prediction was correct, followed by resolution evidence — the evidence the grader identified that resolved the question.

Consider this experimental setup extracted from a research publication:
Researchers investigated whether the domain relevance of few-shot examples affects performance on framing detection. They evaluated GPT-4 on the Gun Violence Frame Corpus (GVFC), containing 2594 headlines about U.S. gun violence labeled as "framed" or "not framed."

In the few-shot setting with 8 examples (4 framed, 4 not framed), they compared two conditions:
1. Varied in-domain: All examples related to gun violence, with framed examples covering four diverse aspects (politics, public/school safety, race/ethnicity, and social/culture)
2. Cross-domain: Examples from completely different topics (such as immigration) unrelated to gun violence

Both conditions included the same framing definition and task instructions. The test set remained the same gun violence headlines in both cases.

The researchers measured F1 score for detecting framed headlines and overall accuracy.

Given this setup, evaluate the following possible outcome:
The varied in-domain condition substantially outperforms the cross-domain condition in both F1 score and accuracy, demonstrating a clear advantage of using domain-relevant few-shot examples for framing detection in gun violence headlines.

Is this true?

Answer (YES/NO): NO